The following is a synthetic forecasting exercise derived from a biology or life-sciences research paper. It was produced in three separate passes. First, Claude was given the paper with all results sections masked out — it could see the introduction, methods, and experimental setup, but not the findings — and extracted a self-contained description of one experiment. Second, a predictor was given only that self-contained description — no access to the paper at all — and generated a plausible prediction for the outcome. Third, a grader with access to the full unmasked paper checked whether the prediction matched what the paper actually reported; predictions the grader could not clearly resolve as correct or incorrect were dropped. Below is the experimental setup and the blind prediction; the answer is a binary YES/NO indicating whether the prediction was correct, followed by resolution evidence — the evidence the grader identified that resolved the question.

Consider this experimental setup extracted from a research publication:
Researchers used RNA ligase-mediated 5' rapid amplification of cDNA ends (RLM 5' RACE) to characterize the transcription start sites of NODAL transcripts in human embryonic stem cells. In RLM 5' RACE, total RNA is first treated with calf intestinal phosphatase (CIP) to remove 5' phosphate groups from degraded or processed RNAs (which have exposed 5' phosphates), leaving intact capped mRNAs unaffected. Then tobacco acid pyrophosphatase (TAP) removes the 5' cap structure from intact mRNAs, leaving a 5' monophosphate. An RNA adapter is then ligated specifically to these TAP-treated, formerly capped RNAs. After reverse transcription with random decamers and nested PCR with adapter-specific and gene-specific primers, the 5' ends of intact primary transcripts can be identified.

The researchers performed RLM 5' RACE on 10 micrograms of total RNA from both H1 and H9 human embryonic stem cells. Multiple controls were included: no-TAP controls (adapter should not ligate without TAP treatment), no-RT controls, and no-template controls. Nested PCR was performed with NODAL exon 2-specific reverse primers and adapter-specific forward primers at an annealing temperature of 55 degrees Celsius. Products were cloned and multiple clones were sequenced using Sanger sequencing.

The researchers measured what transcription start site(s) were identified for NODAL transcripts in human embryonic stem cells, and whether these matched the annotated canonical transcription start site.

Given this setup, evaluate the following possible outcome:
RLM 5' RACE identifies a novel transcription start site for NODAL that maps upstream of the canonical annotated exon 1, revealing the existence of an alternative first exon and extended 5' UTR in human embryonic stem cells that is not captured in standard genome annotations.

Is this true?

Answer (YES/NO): NO